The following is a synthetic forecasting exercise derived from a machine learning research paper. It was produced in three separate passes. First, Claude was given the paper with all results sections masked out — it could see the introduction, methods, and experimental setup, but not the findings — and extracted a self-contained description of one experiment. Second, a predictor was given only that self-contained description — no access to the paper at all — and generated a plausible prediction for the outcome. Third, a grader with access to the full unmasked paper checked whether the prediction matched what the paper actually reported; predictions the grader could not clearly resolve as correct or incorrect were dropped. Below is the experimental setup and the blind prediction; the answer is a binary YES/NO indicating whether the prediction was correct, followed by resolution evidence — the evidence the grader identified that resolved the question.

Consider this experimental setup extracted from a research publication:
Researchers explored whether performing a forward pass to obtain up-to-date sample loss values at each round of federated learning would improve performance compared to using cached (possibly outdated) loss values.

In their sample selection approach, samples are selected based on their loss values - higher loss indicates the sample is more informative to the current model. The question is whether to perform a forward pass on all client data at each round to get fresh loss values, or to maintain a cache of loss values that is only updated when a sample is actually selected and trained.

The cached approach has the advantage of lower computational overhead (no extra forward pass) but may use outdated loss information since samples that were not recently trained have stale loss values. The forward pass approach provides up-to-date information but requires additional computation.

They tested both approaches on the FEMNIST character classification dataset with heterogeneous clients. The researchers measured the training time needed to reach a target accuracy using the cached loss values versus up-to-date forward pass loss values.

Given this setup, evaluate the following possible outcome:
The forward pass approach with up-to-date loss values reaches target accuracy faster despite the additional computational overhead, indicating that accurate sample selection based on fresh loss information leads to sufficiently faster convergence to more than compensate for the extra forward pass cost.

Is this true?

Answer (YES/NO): NO